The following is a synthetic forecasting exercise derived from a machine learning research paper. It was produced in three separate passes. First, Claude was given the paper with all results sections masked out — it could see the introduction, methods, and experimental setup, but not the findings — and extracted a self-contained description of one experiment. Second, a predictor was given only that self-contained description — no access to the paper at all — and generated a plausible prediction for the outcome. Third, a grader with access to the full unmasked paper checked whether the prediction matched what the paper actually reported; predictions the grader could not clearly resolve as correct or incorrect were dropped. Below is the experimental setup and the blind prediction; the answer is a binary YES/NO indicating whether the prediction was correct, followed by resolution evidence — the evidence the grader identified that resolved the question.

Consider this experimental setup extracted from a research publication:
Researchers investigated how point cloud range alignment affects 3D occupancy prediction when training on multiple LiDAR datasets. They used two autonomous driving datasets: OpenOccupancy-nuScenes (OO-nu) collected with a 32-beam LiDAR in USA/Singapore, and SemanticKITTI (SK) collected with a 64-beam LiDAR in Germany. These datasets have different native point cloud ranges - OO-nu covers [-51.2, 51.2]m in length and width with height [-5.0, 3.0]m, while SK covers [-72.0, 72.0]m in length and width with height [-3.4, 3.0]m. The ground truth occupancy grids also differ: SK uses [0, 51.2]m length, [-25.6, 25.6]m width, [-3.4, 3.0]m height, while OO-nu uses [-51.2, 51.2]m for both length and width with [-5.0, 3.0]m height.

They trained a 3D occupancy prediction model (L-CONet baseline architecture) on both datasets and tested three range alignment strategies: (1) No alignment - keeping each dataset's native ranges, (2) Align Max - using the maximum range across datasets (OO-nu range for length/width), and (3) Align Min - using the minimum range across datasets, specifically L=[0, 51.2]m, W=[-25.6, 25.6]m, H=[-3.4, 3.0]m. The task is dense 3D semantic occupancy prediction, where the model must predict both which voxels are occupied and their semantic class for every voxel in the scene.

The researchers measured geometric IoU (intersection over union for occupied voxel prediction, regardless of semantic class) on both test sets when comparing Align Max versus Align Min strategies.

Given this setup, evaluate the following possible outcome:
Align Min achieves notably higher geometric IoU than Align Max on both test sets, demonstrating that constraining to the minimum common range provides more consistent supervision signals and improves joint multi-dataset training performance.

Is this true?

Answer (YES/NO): YES